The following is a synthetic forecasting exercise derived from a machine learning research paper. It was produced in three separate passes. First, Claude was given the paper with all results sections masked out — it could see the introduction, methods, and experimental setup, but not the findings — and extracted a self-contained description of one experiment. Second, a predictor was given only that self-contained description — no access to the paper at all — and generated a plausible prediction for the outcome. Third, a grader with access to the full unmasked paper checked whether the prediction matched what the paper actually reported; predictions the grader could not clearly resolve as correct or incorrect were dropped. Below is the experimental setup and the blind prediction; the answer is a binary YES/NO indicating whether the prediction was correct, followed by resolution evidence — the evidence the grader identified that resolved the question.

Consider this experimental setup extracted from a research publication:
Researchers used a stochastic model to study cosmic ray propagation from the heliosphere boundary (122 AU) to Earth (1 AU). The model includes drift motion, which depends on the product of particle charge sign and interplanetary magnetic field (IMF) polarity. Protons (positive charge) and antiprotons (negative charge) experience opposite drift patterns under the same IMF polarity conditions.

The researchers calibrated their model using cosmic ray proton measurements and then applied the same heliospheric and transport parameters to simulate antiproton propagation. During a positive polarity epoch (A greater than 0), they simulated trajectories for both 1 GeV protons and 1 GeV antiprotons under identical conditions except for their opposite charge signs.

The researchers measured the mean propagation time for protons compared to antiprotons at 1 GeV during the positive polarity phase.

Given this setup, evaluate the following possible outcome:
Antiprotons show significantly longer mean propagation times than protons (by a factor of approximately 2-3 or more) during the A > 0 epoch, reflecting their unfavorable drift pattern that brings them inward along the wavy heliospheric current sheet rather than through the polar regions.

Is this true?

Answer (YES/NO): NO